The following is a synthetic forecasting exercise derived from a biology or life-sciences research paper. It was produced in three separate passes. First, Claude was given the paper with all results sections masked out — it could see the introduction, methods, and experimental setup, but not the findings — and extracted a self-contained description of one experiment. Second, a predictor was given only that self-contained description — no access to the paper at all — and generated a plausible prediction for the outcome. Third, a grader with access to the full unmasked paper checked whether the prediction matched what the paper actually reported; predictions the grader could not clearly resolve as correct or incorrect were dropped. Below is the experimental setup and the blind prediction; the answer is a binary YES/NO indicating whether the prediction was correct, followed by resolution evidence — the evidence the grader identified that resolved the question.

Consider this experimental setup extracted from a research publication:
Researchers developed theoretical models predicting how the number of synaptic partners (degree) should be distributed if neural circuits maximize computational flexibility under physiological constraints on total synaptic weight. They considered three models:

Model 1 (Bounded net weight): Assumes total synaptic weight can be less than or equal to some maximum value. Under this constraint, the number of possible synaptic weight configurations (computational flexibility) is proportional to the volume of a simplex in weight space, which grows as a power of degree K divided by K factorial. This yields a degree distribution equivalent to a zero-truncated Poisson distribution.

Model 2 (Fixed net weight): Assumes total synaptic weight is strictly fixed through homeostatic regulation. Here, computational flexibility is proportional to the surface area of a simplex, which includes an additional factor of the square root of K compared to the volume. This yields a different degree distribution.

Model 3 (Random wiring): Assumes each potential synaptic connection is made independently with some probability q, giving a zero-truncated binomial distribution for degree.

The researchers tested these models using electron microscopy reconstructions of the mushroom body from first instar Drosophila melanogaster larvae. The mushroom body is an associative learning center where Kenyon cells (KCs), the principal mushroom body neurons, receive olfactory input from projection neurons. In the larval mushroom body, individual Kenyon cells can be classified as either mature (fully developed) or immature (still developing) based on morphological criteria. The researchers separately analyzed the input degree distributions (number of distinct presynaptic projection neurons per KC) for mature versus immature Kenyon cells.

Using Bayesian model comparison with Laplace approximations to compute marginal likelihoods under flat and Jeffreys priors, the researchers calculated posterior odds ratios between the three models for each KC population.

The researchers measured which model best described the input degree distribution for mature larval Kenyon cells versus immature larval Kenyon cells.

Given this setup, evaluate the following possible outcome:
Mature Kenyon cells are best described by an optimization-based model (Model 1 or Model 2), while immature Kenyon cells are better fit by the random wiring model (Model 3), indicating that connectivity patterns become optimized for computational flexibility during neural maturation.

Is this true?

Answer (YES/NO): NO